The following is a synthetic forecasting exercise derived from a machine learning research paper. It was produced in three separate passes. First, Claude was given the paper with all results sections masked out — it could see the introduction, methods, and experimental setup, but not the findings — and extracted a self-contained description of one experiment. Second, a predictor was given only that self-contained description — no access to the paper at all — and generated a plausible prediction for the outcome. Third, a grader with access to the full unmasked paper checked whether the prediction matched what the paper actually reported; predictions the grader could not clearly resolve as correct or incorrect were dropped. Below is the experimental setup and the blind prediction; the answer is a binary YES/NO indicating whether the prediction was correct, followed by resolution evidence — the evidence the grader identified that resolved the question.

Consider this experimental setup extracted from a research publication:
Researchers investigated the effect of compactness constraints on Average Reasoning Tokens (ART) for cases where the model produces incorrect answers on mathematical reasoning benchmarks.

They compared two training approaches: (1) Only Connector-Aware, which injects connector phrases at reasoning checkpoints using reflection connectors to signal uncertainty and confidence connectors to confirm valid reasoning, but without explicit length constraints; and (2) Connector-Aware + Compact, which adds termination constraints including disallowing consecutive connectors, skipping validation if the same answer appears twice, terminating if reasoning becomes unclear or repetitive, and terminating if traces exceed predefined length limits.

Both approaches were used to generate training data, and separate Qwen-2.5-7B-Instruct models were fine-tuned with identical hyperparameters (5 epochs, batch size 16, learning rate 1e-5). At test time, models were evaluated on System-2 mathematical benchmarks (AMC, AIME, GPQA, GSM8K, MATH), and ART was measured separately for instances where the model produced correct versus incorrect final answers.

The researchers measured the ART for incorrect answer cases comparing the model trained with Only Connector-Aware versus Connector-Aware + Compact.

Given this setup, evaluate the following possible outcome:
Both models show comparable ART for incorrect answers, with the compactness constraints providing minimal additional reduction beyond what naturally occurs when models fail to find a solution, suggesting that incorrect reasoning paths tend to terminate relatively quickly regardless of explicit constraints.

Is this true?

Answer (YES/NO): NO